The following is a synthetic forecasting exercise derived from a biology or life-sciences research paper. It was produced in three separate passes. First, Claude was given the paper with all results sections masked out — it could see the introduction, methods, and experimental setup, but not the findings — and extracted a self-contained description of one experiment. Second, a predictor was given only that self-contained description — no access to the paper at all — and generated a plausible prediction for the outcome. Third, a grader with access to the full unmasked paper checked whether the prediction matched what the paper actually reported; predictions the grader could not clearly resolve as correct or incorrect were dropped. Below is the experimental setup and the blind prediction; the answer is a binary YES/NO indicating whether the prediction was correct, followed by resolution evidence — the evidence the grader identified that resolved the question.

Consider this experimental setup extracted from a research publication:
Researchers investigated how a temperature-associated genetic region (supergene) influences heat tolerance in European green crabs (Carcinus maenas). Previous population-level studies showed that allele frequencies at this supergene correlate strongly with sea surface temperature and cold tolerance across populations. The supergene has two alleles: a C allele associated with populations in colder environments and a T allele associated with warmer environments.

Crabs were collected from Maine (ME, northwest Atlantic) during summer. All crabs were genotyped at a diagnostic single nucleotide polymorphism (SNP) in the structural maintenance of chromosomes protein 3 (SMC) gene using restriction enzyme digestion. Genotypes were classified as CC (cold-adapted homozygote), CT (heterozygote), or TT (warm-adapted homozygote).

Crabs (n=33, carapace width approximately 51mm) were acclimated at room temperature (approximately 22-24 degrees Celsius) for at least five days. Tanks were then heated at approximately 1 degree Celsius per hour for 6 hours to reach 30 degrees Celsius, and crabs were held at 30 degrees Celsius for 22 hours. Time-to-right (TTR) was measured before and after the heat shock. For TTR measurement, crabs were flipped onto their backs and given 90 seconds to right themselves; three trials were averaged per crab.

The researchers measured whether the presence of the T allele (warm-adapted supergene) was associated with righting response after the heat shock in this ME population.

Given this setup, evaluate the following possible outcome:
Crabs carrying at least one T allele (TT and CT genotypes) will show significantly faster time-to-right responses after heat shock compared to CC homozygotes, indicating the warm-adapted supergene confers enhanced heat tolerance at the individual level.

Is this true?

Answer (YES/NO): YES